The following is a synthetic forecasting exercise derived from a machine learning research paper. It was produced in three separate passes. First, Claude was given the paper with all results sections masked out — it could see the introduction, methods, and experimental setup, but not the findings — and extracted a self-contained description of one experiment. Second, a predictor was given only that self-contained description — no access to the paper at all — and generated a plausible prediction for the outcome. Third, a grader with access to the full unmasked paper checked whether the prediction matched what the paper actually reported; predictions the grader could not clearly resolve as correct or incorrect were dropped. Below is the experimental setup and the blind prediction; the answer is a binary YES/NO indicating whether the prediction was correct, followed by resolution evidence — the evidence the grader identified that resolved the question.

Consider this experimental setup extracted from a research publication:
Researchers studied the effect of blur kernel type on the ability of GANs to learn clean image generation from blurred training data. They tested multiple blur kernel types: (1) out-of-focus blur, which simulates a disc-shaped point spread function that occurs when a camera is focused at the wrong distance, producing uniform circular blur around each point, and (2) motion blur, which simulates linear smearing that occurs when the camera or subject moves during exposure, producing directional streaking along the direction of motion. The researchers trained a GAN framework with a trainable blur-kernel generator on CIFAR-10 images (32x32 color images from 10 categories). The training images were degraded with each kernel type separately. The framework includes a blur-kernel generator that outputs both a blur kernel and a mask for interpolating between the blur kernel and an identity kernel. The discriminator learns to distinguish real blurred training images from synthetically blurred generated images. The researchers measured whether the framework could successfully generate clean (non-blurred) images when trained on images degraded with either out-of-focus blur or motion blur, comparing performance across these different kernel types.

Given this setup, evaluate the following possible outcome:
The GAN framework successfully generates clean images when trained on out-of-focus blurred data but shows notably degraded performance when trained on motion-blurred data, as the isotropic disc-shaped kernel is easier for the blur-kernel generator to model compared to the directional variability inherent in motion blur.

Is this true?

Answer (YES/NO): NO